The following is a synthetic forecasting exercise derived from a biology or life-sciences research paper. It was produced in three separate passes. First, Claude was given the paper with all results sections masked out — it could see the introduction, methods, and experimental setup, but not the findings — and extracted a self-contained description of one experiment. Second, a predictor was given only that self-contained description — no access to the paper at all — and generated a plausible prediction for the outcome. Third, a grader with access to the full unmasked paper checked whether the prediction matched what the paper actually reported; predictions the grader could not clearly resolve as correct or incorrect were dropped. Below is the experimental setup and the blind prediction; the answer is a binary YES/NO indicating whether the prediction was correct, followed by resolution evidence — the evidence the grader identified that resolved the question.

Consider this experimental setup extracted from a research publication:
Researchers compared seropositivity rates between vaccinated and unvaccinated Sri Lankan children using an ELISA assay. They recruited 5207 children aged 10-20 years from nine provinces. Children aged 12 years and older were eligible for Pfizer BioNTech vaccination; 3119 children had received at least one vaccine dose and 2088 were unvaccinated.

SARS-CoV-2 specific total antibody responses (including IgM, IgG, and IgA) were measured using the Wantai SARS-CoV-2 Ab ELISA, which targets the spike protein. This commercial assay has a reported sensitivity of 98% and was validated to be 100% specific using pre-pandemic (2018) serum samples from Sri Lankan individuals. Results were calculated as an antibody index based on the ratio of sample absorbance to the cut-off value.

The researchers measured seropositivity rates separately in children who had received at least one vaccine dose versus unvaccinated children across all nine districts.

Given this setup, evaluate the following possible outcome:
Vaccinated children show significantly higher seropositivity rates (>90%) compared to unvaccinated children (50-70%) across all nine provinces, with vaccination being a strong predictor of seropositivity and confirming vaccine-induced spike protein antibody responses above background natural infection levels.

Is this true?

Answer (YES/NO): NO